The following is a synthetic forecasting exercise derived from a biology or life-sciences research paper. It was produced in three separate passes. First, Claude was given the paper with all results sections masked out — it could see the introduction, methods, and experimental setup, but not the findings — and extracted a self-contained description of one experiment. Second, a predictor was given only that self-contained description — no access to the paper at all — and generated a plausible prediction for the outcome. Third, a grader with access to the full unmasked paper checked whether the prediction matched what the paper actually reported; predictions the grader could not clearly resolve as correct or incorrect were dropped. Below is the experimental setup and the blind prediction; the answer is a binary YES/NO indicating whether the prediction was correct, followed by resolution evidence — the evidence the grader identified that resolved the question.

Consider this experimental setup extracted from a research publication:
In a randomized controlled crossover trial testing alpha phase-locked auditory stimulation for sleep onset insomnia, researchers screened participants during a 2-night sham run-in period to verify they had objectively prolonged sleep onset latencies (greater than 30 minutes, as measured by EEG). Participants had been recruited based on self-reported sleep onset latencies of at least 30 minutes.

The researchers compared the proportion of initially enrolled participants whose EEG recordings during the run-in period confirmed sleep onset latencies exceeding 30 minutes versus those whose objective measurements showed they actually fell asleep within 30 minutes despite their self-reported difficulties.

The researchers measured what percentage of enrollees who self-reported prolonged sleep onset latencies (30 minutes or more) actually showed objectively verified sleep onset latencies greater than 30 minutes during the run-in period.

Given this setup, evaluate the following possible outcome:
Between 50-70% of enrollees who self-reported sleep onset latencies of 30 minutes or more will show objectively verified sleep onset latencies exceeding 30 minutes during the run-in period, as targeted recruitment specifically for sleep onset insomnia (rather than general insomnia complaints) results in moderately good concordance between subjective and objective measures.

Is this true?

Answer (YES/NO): YES